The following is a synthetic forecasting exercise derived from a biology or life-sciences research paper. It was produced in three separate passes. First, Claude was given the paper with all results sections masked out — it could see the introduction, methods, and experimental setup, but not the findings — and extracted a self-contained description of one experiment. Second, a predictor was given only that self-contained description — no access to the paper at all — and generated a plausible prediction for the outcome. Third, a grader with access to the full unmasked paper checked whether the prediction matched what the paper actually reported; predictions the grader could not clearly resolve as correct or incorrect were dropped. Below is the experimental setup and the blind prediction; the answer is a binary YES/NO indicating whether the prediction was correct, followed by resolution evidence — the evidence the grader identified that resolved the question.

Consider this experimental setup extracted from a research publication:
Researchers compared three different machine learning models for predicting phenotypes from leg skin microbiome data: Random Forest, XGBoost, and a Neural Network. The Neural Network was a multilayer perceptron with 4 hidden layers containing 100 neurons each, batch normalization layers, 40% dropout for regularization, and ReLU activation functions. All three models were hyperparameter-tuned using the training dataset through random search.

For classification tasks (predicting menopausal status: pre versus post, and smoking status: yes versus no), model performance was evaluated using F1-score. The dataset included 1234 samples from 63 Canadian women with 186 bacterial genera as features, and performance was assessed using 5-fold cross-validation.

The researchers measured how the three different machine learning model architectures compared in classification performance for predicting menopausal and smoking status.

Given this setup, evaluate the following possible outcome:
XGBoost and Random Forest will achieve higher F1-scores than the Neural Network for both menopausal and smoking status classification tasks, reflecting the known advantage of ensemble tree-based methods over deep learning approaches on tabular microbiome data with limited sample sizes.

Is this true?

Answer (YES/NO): NO